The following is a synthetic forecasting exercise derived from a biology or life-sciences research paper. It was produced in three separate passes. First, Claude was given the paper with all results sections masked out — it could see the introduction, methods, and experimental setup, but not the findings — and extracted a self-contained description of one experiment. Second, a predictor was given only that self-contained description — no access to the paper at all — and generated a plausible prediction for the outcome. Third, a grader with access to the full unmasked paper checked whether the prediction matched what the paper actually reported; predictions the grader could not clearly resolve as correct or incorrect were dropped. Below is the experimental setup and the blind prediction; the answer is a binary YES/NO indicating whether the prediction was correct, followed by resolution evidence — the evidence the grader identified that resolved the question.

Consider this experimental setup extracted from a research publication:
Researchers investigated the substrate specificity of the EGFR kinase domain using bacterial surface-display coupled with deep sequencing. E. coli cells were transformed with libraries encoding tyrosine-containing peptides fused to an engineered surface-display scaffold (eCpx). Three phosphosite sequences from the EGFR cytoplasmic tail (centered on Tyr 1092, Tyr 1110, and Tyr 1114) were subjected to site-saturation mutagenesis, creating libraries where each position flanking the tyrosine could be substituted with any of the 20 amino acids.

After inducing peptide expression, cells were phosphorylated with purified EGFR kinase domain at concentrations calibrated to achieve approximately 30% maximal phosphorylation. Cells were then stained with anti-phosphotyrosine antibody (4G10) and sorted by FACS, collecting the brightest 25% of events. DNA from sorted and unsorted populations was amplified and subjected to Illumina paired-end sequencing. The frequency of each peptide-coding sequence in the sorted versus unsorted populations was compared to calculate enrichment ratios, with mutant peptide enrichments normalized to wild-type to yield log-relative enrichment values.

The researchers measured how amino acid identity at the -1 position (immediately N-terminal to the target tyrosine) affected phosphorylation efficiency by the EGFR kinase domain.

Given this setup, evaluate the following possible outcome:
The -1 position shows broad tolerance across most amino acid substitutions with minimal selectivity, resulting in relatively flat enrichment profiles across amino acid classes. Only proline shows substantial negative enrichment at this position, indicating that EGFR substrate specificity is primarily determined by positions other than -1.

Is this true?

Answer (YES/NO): NO